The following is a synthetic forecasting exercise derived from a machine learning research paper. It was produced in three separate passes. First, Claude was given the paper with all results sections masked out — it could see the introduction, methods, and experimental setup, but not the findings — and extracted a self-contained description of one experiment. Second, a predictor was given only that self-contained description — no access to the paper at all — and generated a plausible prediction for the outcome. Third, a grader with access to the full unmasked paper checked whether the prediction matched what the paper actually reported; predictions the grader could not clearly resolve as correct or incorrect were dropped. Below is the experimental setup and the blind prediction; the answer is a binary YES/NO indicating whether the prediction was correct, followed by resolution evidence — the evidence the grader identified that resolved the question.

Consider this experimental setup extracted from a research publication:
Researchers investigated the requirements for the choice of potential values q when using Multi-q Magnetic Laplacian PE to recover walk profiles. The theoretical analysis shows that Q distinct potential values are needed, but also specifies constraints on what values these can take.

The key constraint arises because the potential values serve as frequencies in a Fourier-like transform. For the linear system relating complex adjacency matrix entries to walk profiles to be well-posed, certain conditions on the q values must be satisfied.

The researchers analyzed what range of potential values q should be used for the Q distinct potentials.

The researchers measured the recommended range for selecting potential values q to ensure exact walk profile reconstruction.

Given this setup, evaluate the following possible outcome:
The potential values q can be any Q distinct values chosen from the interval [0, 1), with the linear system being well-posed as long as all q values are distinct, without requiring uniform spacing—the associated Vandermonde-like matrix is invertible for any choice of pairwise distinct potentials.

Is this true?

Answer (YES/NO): NO